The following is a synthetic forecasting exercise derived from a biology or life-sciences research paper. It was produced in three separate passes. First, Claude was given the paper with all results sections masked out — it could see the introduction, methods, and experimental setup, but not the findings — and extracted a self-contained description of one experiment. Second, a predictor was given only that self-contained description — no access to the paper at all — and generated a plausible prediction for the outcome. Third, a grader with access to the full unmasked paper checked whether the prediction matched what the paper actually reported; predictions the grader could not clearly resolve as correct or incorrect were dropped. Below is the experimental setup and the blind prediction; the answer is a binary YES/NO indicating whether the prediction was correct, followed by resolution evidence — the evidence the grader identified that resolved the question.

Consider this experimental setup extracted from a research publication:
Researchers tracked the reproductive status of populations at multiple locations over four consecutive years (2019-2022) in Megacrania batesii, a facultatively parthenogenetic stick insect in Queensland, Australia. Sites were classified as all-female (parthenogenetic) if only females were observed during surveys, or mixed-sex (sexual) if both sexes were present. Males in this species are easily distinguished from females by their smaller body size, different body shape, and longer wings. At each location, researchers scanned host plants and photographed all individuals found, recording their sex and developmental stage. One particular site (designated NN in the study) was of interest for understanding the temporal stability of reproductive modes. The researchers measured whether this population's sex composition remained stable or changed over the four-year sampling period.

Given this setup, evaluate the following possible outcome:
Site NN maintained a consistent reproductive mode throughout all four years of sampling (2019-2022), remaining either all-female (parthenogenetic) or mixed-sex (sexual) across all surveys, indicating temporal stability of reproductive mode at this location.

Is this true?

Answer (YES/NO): NO